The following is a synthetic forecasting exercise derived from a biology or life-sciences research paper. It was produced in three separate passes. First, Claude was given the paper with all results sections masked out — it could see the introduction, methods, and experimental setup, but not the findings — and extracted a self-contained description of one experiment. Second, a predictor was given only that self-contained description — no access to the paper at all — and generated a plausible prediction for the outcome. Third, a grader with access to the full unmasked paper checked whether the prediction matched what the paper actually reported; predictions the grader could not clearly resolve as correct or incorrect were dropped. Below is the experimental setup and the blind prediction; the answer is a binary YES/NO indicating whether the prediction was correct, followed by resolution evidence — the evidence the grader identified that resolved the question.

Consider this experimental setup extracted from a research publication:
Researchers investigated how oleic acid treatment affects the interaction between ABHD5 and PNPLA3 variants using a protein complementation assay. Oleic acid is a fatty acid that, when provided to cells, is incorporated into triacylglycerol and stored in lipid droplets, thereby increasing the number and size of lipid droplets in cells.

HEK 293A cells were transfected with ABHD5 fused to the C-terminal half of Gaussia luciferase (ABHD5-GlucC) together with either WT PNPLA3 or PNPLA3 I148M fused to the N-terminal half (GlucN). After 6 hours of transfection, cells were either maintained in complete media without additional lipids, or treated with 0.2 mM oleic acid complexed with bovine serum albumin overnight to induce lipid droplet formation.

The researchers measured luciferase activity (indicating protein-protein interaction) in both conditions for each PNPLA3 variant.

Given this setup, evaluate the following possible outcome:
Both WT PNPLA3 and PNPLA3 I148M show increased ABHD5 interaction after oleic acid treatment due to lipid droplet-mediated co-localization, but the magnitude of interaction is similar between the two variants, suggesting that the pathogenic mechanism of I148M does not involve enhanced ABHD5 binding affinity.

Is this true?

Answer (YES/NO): NO